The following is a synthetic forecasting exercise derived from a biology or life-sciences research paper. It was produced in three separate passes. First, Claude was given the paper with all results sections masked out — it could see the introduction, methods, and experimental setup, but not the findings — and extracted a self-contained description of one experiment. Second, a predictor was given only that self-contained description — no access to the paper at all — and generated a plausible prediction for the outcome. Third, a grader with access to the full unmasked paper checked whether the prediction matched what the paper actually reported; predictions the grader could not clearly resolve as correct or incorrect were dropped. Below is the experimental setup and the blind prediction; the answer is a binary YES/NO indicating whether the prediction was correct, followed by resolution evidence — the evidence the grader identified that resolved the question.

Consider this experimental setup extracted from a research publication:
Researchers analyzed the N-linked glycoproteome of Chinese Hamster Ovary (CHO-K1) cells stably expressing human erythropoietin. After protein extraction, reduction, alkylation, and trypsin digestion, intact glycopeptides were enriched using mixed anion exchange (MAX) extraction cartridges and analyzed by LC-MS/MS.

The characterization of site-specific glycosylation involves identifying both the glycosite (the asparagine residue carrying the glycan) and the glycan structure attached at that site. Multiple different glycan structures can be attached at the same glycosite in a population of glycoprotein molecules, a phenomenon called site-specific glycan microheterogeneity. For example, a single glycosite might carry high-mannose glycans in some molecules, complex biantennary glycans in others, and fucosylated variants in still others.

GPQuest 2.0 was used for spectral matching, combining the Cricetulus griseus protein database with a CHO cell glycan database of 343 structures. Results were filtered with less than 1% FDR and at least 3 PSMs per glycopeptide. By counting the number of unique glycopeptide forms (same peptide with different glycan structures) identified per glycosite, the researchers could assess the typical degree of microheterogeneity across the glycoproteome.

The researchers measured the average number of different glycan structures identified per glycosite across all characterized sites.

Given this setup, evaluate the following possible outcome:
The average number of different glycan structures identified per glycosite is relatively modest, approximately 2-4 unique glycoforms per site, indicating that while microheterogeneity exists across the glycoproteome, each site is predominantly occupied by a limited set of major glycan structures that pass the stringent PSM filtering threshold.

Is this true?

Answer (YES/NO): NO